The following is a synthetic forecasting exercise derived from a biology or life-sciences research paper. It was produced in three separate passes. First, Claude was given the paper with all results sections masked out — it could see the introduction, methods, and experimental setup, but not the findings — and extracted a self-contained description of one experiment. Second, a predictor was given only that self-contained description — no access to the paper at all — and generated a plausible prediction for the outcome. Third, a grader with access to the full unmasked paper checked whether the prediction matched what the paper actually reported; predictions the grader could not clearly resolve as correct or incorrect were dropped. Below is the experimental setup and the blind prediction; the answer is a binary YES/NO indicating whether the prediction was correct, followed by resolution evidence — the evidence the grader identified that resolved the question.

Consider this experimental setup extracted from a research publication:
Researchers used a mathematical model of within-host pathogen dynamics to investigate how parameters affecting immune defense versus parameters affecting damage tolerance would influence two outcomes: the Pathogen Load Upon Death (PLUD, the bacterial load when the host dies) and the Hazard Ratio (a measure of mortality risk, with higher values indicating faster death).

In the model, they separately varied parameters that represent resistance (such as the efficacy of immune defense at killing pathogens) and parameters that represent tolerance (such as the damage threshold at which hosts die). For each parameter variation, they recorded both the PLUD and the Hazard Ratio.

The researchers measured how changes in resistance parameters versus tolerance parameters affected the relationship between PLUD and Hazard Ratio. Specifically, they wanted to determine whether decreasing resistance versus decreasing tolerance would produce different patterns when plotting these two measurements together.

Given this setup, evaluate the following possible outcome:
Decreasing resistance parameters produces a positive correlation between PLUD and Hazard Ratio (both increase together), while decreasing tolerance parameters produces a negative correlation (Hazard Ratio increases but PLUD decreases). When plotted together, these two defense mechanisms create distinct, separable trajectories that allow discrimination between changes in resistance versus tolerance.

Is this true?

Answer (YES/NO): YES